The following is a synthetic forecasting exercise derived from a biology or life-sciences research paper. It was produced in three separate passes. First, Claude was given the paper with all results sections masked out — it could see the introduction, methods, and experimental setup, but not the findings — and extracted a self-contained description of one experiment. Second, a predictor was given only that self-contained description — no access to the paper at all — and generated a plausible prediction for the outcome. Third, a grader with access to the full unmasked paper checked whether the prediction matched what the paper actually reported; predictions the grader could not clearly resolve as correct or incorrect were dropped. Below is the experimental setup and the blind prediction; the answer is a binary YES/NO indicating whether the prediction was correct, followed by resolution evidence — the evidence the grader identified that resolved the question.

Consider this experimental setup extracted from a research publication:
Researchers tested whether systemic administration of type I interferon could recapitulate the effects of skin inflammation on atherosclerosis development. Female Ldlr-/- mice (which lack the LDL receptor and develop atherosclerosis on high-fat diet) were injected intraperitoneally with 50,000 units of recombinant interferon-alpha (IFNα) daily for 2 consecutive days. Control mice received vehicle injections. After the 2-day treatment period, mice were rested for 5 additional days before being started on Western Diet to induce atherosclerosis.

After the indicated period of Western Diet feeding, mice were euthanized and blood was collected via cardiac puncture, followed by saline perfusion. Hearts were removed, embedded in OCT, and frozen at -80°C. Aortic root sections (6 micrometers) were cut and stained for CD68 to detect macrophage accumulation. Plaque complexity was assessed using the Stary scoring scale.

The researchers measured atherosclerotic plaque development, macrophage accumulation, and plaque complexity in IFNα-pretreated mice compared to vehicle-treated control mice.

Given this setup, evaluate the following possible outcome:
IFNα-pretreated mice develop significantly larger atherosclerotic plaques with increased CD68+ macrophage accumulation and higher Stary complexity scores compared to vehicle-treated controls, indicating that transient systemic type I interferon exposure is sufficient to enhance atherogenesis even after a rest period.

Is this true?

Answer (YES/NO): NO